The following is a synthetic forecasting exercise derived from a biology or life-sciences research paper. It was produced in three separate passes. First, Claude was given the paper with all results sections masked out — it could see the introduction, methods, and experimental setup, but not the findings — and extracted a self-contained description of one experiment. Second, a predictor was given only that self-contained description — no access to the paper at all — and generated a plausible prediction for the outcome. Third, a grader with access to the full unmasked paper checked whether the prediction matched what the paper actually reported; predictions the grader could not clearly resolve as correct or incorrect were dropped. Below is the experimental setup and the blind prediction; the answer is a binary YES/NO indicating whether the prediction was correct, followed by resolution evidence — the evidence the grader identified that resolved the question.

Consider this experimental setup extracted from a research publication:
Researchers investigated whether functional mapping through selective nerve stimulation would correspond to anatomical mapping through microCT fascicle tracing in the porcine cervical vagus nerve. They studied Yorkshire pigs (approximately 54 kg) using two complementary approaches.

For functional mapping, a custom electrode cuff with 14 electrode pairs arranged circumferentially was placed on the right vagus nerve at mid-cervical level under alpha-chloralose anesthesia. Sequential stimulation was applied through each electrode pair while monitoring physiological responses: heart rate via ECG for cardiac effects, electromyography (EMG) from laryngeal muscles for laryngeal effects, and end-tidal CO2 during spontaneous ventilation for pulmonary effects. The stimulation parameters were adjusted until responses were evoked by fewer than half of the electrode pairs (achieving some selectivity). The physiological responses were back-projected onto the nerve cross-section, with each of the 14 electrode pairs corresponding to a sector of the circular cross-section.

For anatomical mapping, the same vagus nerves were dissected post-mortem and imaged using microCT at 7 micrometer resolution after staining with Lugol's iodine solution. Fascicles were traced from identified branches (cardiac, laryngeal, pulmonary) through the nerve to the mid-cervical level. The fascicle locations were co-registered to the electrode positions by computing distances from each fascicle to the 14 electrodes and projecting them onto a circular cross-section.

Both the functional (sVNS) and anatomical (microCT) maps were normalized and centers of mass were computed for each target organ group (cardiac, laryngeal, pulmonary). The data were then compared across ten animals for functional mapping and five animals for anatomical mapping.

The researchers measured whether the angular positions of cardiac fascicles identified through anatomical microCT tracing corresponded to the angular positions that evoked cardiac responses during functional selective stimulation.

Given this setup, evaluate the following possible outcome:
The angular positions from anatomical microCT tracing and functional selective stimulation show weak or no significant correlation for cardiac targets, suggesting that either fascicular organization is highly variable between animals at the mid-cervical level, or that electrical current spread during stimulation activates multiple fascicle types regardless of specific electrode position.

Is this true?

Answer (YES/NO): NO